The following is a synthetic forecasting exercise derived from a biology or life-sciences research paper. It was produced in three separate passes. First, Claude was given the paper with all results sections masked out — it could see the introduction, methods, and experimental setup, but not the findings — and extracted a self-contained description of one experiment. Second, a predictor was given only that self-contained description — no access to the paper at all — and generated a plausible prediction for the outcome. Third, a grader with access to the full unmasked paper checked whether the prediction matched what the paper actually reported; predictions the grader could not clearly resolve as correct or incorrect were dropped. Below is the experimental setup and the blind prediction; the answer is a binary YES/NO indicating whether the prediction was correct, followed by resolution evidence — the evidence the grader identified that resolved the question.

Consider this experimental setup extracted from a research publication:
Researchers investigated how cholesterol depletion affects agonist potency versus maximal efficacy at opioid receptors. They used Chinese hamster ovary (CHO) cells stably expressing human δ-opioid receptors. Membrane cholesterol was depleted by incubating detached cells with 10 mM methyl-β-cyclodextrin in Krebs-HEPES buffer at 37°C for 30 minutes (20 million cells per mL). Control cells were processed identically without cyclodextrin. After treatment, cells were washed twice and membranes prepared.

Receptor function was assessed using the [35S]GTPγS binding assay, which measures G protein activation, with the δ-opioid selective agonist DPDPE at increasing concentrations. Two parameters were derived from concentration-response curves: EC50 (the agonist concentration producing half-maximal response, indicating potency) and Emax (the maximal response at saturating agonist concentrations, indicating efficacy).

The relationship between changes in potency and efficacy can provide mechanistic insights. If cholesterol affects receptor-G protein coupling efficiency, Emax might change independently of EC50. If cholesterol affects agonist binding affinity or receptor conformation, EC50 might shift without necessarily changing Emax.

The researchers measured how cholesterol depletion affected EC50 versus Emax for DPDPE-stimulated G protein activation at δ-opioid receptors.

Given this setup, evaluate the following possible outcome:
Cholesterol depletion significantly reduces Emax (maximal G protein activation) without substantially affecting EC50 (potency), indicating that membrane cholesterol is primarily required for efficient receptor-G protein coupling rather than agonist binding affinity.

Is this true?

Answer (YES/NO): YES